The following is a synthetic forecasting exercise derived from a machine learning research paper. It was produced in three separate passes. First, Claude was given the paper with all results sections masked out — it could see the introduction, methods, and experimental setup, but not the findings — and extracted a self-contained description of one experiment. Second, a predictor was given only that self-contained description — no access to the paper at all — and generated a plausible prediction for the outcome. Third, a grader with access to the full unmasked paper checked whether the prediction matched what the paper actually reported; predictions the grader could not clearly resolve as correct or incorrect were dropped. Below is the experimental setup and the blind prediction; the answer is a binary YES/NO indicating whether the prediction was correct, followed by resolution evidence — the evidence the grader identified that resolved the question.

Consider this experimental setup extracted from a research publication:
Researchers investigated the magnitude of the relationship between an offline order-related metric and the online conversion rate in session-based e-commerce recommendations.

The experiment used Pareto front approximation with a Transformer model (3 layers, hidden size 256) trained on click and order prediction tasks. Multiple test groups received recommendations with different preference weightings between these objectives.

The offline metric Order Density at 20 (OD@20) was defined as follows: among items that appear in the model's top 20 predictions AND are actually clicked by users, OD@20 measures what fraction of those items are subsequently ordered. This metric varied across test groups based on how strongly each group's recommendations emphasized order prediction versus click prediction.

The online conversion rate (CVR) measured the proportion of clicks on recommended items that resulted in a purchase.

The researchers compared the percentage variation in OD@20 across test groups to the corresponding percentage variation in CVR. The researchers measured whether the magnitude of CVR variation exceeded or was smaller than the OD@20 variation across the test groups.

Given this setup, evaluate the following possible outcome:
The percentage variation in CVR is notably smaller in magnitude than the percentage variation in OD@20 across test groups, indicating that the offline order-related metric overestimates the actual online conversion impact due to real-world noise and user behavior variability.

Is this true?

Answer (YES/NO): NO